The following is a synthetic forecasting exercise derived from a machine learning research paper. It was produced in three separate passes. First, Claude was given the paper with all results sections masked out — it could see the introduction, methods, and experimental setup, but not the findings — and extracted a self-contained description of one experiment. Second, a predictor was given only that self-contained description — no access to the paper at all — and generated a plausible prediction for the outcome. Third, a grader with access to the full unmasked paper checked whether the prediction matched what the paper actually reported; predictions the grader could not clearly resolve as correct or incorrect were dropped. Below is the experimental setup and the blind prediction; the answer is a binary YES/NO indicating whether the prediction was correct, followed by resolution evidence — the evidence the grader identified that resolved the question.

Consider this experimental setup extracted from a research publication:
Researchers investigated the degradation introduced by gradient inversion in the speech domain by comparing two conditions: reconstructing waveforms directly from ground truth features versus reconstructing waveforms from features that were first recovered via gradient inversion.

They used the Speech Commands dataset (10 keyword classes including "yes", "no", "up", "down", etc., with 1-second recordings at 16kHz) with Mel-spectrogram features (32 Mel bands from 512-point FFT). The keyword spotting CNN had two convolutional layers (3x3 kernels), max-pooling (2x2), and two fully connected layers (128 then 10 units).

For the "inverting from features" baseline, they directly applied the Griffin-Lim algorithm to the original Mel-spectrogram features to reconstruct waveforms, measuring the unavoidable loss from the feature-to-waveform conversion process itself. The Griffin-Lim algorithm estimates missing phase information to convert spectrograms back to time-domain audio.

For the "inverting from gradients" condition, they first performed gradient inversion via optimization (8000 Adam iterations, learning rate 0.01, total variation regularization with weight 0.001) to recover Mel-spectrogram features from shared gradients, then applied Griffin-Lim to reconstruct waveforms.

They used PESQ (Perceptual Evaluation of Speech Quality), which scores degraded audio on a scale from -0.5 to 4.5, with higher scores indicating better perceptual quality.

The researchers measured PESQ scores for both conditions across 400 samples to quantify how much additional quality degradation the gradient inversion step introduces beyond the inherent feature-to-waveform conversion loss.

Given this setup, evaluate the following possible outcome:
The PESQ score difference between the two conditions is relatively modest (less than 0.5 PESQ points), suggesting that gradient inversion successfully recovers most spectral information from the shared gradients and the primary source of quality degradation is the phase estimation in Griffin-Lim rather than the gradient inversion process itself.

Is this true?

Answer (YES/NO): YES